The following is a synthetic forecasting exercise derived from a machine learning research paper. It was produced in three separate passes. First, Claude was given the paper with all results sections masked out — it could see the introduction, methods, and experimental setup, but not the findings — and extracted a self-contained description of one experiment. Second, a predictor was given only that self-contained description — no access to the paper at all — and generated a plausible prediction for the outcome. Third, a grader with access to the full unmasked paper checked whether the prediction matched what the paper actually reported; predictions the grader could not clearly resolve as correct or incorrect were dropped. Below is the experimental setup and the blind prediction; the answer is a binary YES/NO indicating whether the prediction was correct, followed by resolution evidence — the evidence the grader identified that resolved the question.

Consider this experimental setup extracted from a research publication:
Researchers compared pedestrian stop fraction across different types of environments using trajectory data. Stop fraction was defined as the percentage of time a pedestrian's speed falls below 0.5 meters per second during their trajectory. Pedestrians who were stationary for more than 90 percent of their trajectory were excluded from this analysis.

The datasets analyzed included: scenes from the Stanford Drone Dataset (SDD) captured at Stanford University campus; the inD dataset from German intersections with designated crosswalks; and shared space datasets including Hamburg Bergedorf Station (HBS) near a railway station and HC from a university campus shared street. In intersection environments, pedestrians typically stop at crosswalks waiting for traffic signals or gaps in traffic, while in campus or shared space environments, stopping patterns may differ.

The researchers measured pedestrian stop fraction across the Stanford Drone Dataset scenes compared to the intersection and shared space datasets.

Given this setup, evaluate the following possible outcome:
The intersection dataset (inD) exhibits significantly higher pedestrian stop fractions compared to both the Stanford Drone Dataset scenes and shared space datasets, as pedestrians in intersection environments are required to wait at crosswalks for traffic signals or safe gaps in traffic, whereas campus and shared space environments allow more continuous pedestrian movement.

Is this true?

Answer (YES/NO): NO